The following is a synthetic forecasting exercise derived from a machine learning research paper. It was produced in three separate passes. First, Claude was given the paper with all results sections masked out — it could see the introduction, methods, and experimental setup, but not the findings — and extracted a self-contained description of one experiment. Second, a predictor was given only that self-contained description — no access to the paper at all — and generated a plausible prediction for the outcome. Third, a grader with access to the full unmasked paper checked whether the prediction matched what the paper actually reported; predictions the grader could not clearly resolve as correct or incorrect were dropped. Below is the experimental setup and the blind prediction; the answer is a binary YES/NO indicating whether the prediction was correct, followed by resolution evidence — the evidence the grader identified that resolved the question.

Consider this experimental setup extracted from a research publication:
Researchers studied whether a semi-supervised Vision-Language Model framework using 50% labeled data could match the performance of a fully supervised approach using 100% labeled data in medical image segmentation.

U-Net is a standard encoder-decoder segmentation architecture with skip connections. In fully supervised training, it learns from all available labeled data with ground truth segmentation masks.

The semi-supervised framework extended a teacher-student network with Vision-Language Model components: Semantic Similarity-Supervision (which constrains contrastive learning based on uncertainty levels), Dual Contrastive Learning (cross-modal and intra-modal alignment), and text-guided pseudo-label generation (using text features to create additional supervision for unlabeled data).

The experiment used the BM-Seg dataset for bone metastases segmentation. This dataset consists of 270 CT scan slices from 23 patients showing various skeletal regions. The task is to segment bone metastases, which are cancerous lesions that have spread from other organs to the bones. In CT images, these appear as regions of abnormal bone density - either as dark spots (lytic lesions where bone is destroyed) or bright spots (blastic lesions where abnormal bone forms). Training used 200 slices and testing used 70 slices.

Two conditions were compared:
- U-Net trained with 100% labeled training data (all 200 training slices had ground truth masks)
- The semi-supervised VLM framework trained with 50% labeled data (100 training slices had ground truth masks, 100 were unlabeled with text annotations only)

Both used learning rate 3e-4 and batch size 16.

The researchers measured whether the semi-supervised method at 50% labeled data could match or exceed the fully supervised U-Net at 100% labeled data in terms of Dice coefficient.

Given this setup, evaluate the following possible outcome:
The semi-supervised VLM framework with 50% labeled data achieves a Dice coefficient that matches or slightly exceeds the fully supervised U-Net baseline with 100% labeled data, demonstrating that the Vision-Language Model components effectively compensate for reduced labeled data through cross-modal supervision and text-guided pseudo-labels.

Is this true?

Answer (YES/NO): YES